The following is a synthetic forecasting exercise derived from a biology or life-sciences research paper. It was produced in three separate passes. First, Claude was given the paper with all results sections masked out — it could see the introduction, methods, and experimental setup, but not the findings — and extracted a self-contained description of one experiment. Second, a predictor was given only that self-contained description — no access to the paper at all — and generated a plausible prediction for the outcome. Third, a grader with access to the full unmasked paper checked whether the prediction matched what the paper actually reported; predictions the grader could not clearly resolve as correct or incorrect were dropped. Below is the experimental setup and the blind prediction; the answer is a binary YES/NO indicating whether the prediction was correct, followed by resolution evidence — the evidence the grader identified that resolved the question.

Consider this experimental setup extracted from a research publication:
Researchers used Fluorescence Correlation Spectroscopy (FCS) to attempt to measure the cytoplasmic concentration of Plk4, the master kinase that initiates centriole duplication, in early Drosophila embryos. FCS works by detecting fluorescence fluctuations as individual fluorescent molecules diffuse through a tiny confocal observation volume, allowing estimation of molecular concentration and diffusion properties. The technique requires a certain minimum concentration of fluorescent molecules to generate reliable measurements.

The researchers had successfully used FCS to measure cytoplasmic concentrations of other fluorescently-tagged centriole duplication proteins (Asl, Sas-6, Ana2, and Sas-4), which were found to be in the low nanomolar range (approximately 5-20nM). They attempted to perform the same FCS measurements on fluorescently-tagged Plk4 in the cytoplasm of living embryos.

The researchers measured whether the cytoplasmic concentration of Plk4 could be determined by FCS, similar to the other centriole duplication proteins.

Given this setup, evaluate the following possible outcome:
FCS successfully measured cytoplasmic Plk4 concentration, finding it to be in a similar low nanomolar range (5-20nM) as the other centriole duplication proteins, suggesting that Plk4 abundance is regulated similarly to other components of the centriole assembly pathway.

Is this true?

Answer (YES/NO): NO